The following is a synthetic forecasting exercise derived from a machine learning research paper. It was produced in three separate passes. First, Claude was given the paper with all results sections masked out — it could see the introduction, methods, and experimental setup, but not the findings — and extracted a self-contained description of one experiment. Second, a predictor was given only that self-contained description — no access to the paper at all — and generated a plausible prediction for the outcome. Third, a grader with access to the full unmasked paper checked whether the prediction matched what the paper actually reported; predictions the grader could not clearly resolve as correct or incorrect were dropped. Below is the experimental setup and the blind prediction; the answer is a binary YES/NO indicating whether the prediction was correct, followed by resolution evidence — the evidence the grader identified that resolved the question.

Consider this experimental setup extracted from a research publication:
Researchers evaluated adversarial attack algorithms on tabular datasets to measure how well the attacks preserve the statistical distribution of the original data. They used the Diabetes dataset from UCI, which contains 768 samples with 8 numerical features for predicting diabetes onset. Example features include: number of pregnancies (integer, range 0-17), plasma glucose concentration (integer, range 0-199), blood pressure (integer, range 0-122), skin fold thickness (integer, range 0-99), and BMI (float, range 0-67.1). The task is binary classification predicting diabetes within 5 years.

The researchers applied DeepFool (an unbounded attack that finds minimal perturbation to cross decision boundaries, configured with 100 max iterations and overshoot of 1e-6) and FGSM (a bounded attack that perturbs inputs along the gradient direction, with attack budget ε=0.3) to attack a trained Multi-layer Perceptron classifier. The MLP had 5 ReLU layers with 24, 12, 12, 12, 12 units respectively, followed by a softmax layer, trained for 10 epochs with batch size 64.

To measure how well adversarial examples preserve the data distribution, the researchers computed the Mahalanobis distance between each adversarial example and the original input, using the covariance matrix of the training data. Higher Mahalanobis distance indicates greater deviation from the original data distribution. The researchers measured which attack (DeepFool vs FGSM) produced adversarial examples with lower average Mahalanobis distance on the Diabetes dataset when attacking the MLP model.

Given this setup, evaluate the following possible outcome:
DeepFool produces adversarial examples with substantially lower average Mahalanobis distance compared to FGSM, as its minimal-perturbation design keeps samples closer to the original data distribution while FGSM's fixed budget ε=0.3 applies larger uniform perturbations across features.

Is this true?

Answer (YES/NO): YES